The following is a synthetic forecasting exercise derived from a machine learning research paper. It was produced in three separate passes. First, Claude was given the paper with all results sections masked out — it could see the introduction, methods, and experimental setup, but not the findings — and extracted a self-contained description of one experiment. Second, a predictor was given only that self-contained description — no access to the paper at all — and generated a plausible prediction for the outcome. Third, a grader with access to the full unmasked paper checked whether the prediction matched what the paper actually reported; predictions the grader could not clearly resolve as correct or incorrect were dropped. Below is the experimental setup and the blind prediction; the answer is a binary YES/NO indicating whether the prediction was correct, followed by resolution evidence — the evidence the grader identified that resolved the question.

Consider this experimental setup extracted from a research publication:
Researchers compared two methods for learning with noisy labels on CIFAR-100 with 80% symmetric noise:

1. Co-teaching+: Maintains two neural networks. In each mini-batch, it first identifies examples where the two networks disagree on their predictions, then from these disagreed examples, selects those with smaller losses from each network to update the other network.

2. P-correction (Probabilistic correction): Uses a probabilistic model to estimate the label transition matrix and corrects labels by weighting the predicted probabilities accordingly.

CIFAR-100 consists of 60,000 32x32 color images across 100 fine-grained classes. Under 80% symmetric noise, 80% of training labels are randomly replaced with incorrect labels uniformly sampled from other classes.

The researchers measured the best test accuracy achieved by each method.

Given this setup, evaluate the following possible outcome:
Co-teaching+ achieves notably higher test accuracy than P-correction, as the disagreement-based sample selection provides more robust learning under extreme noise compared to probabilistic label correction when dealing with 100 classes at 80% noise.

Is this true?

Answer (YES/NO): NO